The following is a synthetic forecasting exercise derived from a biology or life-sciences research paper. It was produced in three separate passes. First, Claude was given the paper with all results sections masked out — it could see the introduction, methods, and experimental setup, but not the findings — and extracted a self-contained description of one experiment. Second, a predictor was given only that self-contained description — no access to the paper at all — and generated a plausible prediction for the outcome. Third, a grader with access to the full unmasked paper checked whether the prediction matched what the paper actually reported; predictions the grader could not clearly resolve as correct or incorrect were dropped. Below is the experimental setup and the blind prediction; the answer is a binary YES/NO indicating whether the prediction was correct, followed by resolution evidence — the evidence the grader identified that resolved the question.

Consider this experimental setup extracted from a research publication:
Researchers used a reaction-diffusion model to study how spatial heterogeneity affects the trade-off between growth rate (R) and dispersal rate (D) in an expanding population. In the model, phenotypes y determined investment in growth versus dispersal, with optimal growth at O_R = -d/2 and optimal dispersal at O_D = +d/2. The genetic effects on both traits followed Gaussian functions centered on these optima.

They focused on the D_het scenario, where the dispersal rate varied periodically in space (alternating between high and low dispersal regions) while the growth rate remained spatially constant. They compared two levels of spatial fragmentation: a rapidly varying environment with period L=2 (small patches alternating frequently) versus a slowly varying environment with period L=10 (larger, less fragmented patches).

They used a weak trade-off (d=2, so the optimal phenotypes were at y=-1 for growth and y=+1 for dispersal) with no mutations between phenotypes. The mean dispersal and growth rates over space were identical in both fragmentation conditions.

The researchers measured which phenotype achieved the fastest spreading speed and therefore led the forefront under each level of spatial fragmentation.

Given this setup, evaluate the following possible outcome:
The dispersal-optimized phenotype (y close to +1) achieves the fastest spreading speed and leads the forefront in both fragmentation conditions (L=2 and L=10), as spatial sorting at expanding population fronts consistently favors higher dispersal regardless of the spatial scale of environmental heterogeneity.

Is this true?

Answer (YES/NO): YES